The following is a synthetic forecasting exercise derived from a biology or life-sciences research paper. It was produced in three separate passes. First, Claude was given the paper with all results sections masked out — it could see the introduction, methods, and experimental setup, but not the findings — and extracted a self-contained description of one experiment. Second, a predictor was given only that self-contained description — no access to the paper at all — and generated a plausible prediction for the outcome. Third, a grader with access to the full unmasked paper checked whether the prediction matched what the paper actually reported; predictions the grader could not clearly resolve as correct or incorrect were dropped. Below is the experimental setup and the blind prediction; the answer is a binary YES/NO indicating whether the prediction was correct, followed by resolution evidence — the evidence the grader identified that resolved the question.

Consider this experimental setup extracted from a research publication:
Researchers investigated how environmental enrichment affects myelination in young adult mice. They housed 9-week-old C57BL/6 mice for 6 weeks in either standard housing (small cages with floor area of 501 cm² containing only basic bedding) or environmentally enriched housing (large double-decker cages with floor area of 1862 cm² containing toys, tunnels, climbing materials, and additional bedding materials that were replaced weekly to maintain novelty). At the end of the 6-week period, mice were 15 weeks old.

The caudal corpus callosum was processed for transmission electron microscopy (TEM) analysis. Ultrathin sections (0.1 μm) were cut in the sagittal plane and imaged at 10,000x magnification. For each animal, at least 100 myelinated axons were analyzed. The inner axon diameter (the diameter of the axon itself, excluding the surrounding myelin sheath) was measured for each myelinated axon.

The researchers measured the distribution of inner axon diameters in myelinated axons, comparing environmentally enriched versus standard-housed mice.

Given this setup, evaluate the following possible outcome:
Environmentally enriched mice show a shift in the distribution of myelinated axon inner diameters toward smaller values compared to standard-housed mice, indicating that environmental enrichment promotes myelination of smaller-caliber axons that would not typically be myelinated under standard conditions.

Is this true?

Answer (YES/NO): NO